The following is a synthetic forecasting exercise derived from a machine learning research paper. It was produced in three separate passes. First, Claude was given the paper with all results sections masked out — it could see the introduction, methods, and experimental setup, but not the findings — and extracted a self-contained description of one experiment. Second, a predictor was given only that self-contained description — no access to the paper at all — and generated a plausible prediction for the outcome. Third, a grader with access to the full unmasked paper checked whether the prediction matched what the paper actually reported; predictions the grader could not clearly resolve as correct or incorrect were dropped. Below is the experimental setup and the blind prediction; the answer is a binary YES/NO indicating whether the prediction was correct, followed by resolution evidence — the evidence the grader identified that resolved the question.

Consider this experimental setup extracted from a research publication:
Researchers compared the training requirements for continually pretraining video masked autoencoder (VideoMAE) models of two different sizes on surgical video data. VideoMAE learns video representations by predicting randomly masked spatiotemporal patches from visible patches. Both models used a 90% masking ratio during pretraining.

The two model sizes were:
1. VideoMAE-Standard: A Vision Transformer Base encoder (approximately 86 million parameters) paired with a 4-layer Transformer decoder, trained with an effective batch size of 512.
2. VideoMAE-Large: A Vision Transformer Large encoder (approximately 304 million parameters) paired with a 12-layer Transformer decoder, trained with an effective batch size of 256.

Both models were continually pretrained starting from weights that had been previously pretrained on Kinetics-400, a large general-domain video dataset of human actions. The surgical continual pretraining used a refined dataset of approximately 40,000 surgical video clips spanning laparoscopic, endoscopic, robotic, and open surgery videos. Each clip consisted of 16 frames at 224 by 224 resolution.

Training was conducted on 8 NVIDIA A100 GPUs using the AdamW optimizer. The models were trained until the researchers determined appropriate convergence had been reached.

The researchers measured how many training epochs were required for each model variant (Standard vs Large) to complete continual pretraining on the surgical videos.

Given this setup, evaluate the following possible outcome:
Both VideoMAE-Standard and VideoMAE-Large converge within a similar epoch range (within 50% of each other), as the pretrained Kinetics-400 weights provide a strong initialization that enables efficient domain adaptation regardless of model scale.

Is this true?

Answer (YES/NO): YES